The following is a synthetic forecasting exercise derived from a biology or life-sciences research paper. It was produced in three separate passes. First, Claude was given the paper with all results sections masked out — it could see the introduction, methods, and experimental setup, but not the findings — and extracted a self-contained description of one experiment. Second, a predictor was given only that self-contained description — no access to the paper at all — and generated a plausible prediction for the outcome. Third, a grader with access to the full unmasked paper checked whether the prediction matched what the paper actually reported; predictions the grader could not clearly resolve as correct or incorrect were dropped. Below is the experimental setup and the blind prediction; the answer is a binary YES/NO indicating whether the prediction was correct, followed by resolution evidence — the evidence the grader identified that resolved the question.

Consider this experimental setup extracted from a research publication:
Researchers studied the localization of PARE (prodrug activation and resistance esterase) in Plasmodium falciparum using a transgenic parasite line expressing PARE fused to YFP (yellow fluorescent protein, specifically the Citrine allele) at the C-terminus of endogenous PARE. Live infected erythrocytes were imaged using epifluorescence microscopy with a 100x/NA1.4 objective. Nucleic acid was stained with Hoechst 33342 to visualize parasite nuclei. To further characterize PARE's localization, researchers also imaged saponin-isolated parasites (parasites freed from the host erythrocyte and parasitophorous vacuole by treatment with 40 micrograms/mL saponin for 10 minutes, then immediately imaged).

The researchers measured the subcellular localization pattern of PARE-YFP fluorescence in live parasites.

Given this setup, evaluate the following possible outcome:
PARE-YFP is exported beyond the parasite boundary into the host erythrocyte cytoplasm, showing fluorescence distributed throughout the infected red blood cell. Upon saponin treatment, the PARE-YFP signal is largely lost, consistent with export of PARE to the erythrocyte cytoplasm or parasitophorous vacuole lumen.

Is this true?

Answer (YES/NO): NO